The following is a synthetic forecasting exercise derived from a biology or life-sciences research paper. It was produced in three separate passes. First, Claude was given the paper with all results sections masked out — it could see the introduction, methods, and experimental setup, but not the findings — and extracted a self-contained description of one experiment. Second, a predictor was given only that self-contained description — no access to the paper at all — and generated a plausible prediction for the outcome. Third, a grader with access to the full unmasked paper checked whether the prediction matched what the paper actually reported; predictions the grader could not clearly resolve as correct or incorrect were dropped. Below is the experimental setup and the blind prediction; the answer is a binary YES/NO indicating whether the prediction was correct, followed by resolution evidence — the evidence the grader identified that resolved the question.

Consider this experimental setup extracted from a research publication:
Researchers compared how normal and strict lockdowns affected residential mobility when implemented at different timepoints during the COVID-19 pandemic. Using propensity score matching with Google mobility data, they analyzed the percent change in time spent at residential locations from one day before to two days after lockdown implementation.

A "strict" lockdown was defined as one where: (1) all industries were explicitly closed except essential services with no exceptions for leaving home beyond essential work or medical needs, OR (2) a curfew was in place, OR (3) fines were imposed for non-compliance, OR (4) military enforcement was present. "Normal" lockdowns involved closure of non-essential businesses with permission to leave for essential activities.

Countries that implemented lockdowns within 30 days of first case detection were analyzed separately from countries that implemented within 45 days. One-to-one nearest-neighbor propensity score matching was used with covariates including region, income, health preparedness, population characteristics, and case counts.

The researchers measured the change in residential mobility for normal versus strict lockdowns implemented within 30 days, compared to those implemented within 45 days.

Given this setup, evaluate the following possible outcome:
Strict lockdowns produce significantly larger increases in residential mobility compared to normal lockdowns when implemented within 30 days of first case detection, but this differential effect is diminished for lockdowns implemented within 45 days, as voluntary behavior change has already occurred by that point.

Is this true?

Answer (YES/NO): YES